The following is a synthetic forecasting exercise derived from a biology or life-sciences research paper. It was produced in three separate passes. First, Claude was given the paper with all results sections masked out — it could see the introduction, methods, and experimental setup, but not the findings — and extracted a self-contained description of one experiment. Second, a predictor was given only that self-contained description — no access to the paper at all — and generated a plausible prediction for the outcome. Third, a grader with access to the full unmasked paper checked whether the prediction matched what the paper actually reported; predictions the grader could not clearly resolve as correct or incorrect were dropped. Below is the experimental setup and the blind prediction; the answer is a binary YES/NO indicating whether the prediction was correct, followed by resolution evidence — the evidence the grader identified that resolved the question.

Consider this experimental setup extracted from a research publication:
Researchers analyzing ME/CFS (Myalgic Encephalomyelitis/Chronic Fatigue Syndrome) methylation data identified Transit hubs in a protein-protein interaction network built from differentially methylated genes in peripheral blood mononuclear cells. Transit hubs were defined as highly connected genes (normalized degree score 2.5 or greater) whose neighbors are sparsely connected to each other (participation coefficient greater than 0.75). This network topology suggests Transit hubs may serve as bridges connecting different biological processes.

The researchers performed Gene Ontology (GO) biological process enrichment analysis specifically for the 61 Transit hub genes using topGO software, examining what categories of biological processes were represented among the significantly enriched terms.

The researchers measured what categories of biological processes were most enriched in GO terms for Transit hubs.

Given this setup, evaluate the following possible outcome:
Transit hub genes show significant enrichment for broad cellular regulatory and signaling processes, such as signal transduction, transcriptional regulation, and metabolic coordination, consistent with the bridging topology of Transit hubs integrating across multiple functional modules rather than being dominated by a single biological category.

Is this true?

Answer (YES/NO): YES